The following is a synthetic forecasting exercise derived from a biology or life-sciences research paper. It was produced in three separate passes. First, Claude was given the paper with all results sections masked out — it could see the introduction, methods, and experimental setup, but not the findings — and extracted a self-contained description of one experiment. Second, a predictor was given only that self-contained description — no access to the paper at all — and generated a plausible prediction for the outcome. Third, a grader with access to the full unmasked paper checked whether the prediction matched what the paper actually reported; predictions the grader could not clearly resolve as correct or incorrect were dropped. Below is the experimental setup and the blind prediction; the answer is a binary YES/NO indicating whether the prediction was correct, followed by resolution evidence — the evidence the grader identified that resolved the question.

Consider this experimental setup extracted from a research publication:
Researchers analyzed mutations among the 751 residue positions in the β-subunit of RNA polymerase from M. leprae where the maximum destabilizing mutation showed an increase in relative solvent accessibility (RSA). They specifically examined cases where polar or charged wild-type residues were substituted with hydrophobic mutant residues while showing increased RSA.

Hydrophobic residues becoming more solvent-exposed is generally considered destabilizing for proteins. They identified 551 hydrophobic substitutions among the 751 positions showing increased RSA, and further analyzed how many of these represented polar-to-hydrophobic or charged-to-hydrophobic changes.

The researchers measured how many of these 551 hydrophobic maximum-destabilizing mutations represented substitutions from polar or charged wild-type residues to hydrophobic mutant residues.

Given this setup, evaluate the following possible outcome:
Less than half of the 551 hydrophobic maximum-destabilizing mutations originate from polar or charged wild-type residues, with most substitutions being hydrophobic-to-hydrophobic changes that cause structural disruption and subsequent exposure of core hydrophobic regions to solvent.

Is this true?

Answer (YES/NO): YES